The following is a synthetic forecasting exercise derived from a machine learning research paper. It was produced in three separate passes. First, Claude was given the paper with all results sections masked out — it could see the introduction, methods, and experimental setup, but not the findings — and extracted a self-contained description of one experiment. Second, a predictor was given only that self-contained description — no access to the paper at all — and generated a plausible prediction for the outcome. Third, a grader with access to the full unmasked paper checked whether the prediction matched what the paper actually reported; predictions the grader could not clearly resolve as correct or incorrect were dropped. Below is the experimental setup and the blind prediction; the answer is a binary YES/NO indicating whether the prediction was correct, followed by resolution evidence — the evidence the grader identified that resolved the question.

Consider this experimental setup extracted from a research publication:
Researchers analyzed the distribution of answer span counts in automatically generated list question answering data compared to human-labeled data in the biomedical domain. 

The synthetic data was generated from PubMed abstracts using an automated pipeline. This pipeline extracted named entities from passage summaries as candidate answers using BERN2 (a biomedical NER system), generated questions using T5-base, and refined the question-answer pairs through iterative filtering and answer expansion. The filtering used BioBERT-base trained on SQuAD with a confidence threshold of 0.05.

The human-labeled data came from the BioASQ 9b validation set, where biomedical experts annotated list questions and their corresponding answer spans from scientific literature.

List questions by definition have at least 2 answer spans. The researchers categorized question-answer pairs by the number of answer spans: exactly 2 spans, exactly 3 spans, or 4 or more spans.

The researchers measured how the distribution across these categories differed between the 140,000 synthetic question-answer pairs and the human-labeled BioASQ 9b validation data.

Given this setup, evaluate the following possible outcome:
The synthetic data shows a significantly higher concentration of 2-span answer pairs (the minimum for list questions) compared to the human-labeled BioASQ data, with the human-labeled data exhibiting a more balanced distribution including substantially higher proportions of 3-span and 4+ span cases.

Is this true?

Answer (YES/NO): YES